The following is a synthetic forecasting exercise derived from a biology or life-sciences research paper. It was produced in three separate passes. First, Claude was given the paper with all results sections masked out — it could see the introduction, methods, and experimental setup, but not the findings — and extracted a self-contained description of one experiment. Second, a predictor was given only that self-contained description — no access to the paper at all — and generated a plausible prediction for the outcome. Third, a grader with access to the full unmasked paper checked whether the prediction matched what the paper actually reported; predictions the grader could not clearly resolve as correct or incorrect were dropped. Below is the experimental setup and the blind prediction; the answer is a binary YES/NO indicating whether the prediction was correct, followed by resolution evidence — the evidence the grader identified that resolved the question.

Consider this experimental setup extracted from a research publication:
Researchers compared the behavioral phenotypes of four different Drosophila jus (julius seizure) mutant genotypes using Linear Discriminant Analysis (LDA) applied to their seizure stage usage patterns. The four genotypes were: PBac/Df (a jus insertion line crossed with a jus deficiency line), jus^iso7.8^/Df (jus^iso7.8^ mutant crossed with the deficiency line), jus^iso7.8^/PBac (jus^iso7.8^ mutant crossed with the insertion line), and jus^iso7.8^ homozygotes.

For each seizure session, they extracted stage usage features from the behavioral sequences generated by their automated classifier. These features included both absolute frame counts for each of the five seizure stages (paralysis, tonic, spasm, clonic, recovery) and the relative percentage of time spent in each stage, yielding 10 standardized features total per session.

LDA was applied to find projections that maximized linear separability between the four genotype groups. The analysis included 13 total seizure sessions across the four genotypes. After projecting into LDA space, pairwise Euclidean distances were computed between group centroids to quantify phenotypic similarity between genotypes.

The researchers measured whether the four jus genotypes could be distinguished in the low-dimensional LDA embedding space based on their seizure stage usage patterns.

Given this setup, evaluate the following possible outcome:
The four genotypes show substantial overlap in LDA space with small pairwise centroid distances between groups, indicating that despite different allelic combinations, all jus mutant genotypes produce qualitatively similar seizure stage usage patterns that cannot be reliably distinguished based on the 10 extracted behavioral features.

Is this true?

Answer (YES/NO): NO